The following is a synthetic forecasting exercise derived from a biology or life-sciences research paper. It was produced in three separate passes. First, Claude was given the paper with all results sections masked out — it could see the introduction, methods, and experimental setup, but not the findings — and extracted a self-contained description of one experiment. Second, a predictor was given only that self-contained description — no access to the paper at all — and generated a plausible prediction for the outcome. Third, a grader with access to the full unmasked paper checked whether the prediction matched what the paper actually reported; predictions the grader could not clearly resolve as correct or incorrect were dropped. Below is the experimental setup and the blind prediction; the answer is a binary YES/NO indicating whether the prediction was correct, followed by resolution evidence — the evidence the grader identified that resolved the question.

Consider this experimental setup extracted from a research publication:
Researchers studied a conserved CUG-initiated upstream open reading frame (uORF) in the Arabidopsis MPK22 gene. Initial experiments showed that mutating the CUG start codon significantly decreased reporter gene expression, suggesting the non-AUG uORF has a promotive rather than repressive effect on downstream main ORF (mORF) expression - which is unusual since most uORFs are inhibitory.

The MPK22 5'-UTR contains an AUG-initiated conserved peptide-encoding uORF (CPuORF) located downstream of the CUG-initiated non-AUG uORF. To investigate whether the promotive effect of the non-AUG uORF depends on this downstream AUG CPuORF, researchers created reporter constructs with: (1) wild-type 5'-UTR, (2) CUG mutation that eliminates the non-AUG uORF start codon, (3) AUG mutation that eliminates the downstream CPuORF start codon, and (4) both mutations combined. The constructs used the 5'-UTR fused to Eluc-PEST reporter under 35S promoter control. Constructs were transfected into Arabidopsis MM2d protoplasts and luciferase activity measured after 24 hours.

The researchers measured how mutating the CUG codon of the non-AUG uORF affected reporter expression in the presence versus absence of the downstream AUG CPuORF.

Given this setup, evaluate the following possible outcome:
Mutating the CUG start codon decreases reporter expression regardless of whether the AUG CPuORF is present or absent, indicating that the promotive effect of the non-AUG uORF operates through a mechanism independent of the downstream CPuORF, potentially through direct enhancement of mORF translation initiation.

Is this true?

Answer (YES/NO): NO